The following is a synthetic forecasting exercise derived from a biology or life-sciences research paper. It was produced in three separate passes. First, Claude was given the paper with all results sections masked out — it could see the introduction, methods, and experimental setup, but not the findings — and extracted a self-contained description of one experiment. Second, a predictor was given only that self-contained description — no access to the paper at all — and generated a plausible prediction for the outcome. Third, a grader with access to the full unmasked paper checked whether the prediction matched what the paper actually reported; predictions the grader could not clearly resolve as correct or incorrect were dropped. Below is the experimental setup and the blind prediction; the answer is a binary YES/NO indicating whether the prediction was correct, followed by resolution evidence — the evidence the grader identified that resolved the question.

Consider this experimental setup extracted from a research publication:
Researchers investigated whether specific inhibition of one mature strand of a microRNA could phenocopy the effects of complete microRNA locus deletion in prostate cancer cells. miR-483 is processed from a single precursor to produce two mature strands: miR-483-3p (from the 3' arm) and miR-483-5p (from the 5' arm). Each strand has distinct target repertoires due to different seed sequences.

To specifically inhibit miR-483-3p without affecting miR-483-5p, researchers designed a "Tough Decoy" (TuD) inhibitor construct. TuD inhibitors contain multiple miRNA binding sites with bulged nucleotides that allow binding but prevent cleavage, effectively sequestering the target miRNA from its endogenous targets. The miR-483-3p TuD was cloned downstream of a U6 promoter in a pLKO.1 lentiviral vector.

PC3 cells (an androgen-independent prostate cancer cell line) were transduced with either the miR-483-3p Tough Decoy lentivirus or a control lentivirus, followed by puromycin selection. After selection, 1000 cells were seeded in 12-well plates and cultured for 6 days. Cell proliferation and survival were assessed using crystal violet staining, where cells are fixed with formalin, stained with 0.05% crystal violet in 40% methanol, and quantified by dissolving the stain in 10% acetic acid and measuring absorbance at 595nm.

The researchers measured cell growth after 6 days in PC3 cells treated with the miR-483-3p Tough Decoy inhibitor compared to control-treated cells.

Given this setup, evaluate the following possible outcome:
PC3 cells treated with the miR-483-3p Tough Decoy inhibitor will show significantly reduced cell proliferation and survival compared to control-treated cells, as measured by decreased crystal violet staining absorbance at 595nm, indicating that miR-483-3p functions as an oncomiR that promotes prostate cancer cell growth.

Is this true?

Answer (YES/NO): YES